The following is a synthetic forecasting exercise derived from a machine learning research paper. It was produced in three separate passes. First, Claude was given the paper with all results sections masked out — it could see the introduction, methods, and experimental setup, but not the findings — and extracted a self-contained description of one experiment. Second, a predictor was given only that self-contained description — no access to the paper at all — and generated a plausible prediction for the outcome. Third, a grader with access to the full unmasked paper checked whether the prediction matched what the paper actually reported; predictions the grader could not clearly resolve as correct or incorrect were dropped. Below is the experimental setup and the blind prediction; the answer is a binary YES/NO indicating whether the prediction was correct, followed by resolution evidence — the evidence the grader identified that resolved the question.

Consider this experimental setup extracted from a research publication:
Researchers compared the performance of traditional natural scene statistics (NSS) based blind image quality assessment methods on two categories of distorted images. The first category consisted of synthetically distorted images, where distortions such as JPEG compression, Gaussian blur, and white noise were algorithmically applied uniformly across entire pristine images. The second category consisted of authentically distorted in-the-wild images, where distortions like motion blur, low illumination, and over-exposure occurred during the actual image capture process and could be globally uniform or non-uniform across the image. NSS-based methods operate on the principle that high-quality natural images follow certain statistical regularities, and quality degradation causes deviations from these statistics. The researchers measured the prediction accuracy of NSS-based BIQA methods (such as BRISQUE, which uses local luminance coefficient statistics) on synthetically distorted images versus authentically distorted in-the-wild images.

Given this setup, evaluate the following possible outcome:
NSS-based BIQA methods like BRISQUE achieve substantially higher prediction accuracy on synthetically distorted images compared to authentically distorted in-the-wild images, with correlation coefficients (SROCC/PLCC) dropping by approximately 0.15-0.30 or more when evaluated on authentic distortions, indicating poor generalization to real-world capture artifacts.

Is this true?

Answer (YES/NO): YES